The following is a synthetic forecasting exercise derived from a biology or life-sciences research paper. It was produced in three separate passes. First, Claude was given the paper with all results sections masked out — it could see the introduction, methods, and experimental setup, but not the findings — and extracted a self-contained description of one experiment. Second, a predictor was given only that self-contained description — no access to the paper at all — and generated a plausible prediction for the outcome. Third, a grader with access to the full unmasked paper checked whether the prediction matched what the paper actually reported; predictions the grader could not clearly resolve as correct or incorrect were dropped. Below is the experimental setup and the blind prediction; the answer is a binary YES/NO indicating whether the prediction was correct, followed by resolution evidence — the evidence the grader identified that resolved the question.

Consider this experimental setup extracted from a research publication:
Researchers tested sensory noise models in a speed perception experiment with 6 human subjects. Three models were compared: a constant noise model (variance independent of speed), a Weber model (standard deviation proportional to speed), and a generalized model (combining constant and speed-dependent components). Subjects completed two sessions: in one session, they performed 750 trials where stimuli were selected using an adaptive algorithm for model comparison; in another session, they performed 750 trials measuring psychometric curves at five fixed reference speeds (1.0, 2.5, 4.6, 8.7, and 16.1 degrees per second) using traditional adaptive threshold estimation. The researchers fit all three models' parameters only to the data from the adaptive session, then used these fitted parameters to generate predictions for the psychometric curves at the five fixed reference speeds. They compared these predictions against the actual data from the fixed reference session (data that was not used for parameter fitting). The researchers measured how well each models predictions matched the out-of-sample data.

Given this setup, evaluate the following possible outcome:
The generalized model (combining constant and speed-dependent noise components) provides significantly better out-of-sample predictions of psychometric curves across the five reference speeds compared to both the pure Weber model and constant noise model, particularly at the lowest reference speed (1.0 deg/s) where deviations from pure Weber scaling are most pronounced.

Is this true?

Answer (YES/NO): NO